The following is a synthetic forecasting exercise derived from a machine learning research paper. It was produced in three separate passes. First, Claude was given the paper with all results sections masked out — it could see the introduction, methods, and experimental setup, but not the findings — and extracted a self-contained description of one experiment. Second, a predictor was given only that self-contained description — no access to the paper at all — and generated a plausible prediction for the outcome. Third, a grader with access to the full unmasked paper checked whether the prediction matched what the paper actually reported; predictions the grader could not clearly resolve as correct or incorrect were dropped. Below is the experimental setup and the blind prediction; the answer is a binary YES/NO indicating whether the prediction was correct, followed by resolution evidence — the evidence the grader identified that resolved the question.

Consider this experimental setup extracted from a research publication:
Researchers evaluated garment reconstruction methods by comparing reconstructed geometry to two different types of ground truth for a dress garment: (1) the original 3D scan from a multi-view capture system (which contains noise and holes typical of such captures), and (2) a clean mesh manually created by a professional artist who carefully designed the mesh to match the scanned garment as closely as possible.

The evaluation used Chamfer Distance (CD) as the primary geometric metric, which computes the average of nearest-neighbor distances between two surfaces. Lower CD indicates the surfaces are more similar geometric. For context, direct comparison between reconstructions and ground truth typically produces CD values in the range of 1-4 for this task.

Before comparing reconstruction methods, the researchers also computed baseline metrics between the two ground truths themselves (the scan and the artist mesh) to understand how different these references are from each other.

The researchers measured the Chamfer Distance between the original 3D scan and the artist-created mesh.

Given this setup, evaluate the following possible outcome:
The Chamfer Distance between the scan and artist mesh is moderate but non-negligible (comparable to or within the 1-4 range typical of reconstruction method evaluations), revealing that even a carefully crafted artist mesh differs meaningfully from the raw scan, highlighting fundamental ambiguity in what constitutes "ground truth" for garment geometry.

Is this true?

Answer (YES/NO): NO